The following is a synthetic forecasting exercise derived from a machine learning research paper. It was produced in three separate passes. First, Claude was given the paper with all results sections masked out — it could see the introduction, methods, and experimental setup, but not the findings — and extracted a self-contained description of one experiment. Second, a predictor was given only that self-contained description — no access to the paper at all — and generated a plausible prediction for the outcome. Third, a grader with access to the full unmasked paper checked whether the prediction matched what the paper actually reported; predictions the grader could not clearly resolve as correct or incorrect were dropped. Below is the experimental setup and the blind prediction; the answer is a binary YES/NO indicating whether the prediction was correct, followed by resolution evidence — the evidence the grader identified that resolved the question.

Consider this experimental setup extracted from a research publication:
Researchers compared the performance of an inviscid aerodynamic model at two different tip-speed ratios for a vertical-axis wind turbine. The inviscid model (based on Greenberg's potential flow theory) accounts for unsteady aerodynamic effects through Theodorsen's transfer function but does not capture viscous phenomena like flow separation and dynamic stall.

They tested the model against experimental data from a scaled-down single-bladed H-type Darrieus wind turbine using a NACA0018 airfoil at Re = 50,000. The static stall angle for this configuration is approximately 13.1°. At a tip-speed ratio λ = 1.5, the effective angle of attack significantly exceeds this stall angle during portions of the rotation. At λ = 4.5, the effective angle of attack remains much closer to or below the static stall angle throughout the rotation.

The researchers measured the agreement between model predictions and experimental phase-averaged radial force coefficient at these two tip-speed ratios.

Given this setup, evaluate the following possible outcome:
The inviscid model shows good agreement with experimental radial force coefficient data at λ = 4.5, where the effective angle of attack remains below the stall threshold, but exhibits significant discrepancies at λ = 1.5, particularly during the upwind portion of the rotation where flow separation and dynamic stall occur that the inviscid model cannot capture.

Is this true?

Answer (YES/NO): NO